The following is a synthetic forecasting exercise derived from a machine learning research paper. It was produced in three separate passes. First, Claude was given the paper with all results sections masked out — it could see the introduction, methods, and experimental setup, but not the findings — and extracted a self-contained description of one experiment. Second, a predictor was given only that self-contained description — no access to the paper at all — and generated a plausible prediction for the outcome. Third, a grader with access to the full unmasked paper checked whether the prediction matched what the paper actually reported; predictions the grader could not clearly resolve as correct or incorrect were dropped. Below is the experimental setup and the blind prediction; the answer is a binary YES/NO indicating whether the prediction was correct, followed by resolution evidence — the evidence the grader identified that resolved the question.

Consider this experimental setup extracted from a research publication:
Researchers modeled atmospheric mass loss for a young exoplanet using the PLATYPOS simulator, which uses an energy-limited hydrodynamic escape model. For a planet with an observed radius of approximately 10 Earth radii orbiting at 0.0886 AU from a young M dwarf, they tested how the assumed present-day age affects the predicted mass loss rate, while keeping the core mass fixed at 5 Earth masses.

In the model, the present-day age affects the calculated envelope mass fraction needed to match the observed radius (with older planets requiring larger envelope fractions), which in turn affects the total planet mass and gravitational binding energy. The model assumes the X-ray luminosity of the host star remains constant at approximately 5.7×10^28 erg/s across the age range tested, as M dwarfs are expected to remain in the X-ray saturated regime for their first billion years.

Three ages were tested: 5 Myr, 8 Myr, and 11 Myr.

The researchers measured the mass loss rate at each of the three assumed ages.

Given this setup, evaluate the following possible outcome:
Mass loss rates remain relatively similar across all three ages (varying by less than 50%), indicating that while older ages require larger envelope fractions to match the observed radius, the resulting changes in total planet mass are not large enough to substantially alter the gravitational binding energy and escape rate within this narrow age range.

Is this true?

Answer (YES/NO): YES